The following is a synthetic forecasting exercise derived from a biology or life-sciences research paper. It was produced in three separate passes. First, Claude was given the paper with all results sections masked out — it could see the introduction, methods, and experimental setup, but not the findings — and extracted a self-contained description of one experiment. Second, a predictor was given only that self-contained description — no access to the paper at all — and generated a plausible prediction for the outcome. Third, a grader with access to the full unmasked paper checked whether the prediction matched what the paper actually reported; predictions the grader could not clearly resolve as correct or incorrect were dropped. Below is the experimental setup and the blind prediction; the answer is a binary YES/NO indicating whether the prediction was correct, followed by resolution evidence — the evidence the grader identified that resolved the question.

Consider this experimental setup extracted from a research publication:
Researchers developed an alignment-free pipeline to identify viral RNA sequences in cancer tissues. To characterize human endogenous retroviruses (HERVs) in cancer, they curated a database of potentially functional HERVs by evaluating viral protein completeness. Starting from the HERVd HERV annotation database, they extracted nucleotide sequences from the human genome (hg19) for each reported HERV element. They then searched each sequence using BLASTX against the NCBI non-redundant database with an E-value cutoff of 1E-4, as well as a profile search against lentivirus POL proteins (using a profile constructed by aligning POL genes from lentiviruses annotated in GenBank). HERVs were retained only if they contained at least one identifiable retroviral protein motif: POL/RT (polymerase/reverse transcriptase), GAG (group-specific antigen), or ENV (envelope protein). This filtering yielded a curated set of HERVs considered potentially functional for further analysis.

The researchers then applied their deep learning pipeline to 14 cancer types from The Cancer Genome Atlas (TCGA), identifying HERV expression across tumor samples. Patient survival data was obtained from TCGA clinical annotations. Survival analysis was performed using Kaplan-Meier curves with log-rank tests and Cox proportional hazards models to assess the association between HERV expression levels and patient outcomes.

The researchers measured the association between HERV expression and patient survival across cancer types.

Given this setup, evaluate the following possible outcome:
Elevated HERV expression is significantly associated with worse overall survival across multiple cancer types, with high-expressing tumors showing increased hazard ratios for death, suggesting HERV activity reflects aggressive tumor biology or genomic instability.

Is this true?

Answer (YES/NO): NO